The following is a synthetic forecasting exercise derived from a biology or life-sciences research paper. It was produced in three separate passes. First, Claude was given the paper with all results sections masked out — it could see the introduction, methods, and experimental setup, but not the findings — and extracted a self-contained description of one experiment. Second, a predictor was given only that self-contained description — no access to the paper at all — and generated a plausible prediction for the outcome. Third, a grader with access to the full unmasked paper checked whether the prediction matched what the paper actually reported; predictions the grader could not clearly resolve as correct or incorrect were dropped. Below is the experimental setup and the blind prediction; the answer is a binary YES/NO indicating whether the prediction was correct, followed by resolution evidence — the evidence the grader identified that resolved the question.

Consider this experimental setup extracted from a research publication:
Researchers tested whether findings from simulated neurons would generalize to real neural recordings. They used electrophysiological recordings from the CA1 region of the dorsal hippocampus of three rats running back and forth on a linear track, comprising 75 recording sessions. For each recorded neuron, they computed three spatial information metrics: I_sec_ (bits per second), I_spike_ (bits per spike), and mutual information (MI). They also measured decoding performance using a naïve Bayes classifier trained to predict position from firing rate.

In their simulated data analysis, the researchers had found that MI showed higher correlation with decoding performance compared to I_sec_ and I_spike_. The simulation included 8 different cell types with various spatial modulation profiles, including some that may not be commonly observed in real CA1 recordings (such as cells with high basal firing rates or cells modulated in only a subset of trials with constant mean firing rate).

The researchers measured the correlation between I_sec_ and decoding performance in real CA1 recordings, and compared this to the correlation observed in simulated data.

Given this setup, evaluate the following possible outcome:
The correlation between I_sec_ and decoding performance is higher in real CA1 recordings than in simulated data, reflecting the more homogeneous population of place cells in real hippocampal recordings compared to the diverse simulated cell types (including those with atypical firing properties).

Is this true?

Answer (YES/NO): YES